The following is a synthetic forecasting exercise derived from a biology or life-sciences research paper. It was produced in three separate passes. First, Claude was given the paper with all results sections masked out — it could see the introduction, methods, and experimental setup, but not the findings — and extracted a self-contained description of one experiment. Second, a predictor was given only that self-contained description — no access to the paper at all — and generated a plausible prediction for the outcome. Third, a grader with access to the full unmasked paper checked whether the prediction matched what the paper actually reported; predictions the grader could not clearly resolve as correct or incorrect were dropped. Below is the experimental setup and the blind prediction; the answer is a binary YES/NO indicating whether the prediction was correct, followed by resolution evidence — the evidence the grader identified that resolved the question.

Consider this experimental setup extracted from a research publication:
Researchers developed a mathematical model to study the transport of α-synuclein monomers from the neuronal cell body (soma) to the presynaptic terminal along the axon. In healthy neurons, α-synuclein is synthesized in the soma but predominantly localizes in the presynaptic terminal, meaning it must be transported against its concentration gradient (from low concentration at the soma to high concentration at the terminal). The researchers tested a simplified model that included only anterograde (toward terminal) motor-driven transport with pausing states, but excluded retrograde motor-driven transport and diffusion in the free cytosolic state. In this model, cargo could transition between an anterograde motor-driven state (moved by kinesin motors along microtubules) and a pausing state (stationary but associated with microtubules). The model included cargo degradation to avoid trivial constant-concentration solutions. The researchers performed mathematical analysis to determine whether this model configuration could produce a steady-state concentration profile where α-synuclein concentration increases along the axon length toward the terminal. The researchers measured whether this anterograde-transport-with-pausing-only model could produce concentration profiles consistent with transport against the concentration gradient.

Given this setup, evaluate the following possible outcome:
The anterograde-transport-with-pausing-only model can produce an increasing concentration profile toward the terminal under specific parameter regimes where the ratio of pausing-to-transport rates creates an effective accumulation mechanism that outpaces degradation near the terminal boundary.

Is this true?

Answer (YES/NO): NO